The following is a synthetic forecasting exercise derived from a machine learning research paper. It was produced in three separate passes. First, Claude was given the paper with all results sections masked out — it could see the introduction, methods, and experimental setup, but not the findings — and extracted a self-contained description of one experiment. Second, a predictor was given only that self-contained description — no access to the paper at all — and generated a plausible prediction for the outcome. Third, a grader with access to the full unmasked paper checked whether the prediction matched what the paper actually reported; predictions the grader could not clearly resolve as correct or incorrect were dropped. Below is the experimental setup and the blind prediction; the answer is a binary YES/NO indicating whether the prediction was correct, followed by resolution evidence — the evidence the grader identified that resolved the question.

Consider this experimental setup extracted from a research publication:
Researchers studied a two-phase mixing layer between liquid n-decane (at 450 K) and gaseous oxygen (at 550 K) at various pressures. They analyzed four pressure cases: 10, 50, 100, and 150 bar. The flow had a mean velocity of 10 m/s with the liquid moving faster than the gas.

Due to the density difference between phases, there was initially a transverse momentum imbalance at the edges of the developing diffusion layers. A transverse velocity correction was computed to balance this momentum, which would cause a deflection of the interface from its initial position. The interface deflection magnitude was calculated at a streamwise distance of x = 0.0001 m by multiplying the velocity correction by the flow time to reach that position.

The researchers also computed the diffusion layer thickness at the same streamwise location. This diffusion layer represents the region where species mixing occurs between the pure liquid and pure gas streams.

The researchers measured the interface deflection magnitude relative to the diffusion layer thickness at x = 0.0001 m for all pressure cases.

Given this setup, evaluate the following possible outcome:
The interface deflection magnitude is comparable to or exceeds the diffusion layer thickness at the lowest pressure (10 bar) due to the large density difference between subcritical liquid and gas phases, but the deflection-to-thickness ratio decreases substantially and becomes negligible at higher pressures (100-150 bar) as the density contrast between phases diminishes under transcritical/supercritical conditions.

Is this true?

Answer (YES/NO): NO